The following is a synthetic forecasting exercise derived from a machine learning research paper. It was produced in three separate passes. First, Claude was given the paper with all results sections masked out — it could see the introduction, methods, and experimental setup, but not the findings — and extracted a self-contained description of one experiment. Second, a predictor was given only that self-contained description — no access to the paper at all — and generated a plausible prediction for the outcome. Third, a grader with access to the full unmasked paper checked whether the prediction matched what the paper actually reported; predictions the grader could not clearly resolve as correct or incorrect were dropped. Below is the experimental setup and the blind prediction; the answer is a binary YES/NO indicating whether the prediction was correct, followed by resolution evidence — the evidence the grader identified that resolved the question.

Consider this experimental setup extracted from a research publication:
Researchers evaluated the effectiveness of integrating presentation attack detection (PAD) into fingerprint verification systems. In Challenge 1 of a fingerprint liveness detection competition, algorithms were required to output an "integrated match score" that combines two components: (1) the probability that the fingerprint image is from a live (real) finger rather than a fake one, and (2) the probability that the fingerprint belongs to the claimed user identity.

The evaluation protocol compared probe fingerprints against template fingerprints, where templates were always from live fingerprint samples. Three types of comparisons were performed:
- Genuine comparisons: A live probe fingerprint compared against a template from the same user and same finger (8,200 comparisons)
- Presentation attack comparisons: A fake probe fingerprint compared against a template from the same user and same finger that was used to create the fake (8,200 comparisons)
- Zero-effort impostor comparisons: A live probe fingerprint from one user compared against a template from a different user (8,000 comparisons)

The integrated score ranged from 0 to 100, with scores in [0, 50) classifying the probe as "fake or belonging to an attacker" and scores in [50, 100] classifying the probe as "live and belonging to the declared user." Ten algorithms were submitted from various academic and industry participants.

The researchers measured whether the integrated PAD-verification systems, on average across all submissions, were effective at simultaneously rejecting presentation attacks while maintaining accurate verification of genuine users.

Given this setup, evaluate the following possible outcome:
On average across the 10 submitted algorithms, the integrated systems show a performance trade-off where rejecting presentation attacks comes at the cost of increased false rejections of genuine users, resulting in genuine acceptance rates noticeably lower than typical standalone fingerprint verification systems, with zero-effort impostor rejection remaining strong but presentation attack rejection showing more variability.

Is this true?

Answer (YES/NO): YES